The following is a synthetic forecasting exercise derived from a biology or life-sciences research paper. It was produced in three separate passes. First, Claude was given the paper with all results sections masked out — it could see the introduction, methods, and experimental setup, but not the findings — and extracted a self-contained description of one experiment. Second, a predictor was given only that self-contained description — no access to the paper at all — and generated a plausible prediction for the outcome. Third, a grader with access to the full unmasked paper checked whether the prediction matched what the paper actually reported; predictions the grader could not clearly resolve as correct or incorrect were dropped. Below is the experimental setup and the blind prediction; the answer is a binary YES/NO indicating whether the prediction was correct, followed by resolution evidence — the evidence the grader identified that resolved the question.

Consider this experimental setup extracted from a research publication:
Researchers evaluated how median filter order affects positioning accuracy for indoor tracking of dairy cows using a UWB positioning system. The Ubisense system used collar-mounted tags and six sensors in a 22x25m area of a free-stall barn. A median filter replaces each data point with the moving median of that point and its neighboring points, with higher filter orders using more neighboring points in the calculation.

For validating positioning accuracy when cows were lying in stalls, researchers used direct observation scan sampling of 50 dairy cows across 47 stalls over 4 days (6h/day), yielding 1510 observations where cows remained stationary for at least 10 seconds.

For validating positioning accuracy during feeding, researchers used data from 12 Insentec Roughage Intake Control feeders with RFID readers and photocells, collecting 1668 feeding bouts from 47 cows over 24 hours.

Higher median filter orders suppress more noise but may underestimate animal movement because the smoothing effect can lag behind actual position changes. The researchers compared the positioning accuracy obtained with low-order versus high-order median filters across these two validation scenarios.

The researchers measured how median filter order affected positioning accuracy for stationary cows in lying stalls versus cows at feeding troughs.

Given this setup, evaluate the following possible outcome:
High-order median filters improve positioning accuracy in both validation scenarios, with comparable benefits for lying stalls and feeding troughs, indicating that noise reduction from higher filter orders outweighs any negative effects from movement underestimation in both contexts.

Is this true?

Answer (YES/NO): NO